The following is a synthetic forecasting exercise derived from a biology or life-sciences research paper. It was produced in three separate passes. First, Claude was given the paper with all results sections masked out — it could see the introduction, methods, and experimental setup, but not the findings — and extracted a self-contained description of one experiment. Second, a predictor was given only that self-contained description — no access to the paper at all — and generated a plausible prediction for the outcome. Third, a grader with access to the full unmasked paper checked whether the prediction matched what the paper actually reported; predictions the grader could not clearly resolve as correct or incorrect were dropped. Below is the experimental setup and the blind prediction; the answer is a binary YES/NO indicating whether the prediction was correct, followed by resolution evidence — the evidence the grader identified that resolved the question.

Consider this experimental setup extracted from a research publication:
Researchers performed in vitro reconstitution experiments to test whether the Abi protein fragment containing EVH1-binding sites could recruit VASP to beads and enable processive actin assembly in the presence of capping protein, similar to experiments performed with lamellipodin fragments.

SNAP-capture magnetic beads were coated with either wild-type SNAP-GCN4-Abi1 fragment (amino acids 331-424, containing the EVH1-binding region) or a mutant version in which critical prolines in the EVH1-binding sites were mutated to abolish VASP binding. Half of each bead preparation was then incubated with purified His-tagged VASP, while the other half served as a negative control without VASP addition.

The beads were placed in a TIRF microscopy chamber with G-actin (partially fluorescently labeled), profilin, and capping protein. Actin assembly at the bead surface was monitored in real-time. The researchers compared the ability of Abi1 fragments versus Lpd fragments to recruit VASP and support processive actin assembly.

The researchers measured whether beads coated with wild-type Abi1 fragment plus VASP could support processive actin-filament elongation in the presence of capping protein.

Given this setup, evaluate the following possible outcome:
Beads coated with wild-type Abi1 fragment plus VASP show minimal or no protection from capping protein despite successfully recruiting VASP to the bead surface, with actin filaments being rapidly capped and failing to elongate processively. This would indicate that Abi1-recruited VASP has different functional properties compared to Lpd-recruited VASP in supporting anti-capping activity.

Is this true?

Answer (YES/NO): NO